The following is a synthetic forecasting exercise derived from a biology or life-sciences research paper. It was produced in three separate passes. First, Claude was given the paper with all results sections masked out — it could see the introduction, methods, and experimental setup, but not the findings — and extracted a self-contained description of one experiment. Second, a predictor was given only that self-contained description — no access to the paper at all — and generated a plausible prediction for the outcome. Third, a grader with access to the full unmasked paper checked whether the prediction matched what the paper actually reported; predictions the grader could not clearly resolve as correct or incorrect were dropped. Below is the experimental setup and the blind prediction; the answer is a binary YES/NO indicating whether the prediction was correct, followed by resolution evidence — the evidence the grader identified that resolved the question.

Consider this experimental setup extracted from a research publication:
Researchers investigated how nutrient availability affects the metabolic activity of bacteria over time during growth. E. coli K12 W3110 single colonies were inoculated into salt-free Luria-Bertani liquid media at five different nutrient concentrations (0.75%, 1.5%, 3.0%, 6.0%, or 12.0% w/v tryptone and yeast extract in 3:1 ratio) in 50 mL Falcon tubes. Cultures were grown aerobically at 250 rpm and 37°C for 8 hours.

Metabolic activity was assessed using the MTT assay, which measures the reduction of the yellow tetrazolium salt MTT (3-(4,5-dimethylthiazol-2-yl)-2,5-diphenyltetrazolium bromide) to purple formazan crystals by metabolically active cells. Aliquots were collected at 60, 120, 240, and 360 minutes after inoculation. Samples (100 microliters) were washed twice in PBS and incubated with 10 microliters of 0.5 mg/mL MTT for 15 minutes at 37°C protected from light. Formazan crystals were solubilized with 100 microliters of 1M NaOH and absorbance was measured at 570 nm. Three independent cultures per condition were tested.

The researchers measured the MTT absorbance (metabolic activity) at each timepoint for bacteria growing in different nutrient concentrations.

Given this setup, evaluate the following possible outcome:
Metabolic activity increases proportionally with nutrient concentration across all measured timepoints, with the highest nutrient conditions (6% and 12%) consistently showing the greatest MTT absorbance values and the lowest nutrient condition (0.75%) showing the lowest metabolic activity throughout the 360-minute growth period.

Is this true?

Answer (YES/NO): NO